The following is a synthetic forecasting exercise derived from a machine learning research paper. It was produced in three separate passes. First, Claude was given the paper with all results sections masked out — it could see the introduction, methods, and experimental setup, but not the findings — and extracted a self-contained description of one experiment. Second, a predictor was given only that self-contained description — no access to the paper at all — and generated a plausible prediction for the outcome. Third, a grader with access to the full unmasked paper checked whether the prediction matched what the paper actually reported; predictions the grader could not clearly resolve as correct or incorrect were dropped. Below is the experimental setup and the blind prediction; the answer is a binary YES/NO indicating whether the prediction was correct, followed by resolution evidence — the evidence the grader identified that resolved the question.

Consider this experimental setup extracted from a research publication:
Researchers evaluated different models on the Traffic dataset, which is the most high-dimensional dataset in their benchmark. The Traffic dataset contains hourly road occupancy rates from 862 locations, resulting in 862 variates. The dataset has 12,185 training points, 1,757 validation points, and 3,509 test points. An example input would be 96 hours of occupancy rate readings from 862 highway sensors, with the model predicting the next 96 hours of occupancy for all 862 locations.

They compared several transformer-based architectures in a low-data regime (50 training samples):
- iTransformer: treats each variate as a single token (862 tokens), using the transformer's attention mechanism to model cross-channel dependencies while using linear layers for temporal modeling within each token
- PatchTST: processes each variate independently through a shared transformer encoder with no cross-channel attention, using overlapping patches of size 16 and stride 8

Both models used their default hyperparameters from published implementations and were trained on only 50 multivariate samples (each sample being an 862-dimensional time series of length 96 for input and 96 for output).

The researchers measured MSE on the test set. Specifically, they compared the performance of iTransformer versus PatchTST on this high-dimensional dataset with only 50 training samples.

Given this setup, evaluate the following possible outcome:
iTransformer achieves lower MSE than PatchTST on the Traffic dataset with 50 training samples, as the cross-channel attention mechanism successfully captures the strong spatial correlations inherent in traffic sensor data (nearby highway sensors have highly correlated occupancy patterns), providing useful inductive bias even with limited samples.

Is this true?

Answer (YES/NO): YES